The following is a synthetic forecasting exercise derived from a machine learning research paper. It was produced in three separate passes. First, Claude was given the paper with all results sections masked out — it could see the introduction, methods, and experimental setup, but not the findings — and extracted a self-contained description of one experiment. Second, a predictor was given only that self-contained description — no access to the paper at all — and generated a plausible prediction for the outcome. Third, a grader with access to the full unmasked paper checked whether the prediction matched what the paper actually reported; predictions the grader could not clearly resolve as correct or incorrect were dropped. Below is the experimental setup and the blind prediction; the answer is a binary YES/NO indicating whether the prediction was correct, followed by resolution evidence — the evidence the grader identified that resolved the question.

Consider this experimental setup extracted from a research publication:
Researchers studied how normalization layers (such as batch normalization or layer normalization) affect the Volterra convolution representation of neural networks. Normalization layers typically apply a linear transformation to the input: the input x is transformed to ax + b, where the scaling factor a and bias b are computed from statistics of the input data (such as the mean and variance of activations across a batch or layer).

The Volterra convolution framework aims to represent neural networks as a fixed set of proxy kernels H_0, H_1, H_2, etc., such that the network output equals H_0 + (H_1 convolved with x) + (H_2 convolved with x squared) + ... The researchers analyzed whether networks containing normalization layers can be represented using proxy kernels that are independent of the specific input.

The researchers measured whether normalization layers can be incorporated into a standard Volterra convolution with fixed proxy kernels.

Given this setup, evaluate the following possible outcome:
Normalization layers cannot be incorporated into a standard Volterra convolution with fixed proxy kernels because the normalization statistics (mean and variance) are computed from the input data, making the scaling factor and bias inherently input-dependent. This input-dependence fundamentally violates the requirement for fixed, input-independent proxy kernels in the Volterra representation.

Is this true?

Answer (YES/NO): YES